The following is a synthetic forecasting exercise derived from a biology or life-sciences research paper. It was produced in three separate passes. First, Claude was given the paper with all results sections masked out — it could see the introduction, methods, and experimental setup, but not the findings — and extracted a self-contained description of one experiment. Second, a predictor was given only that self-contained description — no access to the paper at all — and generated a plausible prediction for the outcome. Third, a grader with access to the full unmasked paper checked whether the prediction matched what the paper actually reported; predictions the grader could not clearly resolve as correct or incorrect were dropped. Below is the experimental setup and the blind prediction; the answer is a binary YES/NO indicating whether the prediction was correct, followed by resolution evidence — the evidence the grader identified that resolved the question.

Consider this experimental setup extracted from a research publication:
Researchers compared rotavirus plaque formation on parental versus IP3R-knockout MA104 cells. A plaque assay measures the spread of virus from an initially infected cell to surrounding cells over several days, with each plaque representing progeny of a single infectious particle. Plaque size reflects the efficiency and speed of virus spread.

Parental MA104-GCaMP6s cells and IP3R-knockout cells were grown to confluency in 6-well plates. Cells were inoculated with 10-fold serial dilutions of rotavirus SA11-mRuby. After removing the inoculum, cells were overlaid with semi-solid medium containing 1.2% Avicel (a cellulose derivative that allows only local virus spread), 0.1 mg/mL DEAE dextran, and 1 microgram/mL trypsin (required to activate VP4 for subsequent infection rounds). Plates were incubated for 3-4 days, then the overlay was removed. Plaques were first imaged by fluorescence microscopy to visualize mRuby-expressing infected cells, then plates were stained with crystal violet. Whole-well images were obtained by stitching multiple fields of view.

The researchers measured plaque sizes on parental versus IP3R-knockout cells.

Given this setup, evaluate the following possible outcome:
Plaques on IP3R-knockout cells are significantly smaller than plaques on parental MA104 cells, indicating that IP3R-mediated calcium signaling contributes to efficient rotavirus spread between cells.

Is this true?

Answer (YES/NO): YES